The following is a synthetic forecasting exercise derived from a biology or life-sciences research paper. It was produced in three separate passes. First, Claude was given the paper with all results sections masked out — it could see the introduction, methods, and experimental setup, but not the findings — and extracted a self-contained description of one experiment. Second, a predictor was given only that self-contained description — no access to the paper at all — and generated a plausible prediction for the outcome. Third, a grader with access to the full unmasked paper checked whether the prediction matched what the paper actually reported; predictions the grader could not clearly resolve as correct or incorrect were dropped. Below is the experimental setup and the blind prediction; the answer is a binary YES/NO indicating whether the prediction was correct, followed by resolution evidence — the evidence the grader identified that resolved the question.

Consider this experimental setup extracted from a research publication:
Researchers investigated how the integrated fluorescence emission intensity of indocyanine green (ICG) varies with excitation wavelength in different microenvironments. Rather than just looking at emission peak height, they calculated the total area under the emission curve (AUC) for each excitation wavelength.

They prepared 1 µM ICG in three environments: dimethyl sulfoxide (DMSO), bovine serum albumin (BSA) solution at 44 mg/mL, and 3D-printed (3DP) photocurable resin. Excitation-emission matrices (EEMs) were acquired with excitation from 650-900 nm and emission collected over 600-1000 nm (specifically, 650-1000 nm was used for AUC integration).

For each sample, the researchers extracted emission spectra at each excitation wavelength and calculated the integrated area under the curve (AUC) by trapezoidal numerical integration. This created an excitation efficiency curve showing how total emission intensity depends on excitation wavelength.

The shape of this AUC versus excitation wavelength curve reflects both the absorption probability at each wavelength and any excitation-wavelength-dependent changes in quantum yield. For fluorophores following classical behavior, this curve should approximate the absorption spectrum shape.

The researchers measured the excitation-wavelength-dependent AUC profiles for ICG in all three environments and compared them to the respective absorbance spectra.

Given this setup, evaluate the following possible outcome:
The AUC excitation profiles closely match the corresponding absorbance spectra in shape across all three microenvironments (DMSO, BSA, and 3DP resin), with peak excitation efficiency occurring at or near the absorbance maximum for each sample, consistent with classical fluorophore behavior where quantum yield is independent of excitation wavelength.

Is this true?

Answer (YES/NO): NO